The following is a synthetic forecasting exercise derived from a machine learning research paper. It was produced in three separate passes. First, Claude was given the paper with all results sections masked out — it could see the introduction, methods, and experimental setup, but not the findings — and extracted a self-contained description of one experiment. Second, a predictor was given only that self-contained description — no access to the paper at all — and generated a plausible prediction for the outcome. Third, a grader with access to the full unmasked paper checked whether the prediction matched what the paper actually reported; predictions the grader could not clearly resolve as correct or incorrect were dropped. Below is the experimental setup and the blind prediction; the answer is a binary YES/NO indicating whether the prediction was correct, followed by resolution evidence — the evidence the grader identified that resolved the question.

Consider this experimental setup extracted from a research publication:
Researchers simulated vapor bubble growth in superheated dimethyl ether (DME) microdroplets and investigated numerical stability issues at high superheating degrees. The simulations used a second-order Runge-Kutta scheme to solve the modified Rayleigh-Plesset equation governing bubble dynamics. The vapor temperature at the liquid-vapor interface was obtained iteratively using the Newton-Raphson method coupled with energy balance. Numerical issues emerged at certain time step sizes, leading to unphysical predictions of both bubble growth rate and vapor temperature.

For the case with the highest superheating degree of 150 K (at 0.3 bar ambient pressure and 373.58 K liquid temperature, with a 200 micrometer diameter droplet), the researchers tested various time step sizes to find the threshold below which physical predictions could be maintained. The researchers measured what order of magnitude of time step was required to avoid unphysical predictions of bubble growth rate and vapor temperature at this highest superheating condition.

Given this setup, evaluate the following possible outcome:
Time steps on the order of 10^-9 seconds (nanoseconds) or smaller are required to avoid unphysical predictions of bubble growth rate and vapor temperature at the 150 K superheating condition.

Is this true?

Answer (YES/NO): NO